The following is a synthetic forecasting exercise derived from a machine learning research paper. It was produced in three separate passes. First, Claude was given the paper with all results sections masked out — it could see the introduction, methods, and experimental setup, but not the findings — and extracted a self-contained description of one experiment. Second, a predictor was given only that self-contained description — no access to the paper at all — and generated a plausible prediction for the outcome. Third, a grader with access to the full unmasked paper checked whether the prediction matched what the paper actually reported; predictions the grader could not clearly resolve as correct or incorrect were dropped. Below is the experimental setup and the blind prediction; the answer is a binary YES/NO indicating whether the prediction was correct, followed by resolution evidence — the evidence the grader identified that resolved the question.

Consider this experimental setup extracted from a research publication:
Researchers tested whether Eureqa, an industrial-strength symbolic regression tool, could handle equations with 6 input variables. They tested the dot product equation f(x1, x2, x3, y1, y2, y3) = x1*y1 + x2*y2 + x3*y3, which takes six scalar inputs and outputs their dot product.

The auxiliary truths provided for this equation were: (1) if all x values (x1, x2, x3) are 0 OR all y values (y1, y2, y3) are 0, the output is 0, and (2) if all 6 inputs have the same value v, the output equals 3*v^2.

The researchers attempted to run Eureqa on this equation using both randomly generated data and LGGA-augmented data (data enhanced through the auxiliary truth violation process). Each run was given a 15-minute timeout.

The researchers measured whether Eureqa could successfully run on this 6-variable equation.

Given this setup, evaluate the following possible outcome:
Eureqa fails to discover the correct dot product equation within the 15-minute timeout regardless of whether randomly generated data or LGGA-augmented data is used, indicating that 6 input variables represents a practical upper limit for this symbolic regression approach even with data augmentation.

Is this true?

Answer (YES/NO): NO